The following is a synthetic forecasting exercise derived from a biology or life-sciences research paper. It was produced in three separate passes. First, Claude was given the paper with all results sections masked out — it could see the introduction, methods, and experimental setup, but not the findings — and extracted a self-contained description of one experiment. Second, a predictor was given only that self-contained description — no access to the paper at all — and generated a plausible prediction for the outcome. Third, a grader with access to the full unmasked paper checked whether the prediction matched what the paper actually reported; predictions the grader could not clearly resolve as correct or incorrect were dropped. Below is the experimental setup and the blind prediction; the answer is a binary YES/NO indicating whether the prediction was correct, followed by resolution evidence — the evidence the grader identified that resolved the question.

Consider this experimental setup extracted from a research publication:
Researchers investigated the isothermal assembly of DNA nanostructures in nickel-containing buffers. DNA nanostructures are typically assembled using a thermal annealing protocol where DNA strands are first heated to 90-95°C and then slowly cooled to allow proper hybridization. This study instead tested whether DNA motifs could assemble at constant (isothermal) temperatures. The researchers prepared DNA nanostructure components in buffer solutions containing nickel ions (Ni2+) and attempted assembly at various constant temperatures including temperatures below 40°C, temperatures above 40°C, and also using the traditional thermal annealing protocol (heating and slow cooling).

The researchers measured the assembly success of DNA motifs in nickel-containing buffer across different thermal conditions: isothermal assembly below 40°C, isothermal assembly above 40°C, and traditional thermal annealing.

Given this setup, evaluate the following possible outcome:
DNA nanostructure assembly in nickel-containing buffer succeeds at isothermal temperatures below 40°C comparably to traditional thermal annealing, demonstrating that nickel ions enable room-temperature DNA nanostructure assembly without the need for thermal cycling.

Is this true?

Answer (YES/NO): NO